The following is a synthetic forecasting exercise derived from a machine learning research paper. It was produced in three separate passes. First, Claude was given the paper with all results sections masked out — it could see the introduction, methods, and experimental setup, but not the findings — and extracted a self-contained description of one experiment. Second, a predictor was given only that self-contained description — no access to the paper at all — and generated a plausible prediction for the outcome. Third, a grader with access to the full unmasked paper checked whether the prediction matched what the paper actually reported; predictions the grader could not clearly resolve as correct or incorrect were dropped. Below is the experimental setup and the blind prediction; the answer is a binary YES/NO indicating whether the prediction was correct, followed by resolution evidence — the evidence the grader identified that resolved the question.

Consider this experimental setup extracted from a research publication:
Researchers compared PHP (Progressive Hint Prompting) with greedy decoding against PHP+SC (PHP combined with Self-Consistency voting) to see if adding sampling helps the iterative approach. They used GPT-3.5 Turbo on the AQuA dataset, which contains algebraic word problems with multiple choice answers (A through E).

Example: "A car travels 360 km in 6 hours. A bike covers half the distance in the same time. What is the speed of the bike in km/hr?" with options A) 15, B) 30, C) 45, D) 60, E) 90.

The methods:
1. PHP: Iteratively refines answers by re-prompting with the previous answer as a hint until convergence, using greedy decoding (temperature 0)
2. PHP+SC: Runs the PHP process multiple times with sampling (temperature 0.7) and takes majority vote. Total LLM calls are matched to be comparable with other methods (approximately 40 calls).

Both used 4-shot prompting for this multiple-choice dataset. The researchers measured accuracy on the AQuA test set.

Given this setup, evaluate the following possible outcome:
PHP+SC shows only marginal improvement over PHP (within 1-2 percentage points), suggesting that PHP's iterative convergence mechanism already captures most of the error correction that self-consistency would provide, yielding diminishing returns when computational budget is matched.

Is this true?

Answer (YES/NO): NO